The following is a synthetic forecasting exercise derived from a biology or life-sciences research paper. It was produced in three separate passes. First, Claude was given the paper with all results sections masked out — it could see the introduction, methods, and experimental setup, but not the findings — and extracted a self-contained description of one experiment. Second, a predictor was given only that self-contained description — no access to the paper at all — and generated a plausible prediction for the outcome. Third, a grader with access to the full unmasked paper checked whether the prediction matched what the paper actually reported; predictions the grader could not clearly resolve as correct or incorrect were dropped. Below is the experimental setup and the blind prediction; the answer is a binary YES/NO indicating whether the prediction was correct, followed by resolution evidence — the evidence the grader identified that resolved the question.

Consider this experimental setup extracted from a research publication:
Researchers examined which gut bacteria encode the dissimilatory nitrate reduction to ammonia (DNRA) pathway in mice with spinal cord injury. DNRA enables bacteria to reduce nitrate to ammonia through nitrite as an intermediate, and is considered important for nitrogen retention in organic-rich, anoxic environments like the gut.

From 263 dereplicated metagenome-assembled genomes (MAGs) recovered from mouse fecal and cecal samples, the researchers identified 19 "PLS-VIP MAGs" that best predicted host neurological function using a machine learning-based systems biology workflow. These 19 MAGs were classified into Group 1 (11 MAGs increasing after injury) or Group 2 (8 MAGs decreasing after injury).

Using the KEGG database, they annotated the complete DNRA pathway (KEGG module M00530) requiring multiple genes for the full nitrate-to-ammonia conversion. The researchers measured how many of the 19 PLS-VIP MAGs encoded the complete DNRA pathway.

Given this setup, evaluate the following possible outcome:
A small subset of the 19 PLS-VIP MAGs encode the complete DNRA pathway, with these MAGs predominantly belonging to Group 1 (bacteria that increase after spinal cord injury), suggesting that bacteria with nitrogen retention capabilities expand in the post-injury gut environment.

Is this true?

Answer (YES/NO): NO